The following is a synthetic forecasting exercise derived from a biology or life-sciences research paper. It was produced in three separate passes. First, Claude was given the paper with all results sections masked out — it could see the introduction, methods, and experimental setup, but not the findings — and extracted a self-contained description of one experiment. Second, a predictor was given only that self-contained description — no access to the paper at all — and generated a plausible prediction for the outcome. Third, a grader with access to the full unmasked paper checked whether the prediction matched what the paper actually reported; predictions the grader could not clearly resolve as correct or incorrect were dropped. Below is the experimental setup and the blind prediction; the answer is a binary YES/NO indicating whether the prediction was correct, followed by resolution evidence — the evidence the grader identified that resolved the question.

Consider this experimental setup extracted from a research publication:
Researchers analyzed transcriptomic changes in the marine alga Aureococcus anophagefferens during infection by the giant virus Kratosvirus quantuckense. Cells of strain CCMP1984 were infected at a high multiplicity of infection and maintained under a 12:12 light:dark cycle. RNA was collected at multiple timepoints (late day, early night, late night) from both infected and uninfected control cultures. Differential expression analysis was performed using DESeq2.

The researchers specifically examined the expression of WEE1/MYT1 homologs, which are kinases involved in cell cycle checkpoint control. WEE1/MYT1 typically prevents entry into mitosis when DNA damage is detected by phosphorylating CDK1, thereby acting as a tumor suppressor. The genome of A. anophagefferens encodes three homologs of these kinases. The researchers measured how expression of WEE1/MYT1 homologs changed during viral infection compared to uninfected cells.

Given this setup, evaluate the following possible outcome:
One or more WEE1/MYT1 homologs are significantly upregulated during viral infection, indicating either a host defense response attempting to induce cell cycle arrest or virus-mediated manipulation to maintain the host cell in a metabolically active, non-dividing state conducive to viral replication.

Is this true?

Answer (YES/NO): NO